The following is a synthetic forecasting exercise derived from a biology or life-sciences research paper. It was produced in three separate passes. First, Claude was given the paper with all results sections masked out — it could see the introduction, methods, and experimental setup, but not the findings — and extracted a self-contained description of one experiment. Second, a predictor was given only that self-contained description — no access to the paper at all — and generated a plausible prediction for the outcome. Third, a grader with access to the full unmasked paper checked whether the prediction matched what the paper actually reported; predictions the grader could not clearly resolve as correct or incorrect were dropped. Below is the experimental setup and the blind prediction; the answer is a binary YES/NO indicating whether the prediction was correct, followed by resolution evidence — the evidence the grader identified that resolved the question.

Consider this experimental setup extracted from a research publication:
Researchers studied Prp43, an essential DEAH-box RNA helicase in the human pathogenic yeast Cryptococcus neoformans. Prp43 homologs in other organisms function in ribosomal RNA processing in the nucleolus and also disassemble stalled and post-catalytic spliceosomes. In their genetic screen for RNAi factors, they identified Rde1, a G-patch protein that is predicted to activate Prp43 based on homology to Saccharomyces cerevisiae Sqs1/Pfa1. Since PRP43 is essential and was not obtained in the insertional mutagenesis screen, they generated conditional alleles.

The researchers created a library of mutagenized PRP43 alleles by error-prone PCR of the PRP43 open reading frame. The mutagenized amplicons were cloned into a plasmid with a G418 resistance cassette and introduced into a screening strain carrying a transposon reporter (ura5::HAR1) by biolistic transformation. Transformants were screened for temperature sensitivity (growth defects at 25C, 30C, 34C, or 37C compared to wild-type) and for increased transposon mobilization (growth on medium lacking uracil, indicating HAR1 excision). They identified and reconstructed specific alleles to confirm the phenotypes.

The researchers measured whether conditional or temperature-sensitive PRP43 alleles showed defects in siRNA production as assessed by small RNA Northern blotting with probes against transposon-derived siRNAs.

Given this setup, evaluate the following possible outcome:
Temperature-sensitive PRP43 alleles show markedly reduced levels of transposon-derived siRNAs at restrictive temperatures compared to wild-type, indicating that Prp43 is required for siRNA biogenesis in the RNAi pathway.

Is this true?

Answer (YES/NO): YES